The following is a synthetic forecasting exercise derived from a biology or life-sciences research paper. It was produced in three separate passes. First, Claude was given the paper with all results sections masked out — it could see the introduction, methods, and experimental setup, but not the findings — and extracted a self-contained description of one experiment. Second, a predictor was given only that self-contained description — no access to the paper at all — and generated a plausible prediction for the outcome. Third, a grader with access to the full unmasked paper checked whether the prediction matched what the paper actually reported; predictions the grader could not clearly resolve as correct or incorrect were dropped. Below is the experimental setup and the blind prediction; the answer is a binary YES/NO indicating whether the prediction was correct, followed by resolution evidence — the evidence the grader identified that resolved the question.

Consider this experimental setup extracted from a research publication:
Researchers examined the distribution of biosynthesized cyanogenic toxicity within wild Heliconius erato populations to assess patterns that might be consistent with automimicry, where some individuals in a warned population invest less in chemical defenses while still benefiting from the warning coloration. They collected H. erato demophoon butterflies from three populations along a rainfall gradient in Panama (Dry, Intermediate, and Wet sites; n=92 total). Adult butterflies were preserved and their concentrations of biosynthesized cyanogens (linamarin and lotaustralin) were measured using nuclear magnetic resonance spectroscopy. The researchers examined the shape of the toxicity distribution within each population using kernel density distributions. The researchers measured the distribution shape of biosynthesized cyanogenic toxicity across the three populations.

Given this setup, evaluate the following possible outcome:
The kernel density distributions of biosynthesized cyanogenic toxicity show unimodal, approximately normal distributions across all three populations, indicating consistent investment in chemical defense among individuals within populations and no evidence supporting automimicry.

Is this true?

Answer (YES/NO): NO